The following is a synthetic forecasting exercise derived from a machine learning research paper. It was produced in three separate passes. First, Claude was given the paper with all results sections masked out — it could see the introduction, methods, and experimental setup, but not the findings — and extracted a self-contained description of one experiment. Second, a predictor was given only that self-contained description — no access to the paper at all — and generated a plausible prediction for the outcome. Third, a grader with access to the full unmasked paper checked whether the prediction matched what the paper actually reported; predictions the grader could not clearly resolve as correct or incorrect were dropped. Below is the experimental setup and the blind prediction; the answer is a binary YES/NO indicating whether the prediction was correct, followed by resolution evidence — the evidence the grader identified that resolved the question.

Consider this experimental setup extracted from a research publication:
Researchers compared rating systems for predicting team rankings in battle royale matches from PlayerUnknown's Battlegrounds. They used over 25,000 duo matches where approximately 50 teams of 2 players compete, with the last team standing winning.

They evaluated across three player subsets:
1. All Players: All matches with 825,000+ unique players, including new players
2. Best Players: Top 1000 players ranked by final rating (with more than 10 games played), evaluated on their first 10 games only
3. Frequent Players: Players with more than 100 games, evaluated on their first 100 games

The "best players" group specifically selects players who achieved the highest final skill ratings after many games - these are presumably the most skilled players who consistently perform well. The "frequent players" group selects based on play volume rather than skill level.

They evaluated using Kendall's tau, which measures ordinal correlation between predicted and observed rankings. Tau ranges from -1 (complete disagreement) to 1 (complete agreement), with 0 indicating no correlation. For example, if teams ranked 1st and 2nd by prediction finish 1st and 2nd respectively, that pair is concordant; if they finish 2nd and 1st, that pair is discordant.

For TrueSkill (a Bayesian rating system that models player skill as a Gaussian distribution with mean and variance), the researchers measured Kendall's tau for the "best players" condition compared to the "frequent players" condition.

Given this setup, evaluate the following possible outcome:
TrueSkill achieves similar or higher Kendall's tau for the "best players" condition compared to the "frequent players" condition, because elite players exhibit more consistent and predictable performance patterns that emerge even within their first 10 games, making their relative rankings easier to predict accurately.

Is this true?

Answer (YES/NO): NO